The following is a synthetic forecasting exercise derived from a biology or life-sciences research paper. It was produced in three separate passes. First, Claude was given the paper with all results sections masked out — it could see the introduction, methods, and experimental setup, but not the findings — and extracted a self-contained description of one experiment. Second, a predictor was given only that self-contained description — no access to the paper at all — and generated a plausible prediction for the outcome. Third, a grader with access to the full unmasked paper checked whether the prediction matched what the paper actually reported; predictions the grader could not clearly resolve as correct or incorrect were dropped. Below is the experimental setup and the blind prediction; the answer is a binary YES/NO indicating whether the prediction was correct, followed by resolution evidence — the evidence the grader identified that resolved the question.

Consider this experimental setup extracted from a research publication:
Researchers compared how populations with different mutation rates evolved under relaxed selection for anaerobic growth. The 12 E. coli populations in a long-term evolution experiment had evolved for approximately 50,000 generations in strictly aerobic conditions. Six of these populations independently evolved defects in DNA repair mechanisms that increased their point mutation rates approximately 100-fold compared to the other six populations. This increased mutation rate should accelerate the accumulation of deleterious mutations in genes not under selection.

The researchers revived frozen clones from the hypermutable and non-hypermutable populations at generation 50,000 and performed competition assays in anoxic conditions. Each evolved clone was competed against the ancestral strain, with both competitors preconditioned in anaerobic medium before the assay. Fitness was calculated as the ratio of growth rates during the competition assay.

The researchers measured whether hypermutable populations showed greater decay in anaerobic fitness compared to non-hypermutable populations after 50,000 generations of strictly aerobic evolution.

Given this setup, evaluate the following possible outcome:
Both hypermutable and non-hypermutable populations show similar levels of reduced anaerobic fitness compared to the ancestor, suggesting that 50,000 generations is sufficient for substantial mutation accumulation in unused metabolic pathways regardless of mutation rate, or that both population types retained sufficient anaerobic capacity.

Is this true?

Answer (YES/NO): NO